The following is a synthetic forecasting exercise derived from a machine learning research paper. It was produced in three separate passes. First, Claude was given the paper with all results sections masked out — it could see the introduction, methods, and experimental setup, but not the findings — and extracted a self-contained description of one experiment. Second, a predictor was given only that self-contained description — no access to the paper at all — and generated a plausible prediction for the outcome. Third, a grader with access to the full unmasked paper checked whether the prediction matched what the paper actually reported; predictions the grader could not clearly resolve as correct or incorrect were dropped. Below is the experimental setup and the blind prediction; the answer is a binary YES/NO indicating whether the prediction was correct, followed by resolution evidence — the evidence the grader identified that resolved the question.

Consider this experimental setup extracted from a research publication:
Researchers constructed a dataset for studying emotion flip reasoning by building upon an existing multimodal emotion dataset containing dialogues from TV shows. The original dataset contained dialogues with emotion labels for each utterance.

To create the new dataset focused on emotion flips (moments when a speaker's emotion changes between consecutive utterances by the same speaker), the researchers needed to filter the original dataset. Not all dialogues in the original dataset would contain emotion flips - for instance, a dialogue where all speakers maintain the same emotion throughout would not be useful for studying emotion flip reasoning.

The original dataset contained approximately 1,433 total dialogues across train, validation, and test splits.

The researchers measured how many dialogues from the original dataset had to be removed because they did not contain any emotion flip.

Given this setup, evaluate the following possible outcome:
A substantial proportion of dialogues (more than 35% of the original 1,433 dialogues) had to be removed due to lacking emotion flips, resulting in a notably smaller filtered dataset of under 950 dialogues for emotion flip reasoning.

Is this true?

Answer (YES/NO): NO